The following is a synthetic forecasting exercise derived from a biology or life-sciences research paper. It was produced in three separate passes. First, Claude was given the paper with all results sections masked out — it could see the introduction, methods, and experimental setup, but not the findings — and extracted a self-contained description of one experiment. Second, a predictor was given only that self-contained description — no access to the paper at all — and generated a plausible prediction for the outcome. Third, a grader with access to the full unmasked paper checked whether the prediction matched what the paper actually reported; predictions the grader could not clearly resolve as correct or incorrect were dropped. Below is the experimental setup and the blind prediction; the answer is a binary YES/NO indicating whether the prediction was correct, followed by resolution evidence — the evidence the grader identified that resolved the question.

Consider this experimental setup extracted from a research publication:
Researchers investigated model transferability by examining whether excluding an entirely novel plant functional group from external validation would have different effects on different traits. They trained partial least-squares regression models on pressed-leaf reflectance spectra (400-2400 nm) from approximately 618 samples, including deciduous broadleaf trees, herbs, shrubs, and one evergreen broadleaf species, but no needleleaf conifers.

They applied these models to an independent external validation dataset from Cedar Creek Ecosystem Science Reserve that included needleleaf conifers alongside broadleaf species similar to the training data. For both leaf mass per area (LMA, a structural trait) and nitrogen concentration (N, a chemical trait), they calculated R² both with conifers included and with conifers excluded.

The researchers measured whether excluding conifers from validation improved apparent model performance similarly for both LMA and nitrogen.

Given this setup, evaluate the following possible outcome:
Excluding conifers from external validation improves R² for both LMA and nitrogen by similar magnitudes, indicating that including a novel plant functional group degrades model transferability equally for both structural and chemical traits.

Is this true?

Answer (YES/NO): NO